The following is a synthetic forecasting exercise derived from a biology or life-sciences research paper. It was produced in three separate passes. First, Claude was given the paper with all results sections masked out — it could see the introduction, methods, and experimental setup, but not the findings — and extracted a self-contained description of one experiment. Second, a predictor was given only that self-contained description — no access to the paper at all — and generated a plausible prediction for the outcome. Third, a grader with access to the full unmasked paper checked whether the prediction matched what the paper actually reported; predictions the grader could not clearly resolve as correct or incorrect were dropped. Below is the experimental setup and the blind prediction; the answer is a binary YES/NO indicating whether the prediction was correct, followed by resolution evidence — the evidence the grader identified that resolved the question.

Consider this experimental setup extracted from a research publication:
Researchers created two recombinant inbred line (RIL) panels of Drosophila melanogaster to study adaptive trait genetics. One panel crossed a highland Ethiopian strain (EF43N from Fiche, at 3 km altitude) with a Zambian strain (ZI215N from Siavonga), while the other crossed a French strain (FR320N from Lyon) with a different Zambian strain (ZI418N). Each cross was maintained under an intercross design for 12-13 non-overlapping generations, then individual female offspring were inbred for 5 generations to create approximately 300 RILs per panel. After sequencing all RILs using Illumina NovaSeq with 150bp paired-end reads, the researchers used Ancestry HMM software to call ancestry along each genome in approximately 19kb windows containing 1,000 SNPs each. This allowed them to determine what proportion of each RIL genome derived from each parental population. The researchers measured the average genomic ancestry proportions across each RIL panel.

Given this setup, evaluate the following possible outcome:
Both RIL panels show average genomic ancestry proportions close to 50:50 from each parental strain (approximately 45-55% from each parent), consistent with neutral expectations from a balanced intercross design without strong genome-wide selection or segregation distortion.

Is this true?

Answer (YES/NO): NO